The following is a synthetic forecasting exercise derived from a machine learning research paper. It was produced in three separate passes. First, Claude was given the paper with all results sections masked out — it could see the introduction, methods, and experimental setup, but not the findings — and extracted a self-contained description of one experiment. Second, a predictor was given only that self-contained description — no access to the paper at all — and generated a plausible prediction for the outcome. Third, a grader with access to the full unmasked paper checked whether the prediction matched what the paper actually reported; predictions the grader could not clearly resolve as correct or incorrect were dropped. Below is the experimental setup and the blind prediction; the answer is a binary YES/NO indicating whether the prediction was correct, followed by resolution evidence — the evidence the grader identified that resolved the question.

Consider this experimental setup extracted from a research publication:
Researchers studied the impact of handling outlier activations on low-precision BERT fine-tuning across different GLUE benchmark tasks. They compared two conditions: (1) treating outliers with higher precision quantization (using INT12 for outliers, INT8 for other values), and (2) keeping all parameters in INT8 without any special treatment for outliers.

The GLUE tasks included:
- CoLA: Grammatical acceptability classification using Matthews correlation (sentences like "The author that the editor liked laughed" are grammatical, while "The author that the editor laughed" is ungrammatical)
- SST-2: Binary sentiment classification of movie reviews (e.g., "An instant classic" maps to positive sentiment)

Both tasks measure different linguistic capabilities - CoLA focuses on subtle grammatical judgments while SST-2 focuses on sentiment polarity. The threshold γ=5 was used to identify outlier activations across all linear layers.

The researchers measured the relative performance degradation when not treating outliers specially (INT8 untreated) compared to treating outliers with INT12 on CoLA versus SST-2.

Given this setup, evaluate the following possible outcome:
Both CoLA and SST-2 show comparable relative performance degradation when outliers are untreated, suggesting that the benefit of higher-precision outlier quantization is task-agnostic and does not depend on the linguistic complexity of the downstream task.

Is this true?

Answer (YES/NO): NO